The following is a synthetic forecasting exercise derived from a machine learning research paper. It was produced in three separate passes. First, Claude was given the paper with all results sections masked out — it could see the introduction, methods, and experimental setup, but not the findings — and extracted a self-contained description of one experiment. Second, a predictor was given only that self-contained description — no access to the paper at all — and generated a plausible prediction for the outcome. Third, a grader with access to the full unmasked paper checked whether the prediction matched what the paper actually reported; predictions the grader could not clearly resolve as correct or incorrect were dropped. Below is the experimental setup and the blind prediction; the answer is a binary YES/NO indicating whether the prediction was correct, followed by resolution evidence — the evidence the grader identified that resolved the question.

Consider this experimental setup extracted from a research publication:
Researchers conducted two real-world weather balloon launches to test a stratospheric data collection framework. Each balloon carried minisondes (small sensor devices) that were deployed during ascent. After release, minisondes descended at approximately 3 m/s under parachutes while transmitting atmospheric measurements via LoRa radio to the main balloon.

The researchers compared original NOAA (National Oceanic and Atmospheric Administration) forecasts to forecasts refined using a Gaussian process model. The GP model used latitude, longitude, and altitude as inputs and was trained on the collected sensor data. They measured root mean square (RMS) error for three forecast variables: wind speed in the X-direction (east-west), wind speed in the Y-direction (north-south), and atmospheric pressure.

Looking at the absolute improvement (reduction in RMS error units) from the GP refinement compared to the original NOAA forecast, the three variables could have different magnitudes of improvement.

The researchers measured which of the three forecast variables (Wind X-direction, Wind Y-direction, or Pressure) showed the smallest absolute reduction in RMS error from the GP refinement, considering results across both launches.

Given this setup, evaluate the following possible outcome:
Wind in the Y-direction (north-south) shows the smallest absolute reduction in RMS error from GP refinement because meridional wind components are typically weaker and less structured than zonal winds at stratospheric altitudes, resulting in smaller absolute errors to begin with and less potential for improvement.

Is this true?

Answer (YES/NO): YES